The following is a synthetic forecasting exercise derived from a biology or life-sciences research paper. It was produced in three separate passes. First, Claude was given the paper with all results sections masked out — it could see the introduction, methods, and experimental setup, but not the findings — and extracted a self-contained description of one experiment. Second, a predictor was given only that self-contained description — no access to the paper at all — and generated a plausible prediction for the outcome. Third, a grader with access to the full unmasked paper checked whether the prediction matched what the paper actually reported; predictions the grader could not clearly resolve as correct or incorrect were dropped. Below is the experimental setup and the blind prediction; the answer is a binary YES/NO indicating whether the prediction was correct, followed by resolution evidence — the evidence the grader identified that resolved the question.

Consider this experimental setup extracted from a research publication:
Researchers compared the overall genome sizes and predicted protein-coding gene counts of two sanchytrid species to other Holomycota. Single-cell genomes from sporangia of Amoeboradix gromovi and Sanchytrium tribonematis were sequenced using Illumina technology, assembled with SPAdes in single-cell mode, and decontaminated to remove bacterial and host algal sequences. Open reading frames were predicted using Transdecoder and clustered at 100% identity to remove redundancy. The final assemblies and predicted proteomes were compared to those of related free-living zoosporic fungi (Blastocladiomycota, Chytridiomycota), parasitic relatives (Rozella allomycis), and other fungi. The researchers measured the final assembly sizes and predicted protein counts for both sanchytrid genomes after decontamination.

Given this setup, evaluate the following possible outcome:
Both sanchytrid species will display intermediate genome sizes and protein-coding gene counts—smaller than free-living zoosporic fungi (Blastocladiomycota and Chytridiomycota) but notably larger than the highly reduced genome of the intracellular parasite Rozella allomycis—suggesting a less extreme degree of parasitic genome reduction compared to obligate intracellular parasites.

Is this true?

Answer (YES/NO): YES